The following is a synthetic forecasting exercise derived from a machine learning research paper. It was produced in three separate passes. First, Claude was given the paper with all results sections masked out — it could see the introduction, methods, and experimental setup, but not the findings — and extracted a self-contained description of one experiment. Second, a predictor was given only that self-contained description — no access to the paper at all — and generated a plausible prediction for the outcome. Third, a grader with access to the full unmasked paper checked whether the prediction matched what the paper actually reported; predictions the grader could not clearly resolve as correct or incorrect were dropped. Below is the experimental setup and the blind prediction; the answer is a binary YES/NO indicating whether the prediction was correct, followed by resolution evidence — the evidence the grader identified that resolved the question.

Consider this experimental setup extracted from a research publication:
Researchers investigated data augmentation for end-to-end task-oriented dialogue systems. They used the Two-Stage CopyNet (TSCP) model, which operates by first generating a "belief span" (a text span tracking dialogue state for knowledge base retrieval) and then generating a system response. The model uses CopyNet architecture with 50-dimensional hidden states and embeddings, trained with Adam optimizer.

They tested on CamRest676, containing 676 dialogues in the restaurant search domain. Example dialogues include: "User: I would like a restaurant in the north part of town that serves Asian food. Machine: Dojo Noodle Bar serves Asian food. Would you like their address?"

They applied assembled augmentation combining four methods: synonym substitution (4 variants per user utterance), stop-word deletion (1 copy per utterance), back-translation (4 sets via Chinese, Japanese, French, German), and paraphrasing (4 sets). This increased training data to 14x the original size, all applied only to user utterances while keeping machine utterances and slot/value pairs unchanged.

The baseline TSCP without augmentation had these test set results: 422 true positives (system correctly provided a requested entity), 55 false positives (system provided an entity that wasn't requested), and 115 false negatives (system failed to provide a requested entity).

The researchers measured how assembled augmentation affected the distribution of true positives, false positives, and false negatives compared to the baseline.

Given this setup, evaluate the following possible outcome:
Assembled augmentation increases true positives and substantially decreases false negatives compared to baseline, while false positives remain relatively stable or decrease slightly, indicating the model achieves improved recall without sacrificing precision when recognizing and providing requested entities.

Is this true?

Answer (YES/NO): NO